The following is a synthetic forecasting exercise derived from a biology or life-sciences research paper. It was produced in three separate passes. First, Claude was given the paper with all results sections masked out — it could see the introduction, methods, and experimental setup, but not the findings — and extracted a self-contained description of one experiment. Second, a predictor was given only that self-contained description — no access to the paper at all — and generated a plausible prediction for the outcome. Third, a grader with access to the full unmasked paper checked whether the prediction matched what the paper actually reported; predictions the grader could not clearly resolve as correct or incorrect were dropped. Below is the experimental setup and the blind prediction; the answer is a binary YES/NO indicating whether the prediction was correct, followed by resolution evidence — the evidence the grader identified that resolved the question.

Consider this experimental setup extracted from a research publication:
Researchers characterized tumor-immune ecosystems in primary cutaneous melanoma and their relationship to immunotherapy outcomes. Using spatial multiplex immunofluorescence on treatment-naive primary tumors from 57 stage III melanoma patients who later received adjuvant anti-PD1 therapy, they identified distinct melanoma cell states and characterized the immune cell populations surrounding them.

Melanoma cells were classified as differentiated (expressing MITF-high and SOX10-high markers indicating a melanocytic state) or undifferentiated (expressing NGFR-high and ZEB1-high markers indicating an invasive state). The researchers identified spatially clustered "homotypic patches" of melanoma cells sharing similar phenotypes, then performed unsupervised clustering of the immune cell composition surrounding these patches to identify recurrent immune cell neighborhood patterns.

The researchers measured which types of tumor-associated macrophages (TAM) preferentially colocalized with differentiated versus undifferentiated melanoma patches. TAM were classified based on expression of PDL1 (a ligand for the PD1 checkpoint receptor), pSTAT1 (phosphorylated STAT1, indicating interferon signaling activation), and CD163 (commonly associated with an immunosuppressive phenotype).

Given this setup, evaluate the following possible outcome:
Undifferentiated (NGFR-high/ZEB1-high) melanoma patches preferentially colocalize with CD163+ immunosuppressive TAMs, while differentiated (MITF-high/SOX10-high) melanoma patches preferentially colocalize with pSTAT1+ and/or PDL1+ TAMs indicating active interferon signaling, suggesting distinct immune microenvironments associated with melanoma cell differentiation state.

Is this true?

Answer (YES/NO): YES